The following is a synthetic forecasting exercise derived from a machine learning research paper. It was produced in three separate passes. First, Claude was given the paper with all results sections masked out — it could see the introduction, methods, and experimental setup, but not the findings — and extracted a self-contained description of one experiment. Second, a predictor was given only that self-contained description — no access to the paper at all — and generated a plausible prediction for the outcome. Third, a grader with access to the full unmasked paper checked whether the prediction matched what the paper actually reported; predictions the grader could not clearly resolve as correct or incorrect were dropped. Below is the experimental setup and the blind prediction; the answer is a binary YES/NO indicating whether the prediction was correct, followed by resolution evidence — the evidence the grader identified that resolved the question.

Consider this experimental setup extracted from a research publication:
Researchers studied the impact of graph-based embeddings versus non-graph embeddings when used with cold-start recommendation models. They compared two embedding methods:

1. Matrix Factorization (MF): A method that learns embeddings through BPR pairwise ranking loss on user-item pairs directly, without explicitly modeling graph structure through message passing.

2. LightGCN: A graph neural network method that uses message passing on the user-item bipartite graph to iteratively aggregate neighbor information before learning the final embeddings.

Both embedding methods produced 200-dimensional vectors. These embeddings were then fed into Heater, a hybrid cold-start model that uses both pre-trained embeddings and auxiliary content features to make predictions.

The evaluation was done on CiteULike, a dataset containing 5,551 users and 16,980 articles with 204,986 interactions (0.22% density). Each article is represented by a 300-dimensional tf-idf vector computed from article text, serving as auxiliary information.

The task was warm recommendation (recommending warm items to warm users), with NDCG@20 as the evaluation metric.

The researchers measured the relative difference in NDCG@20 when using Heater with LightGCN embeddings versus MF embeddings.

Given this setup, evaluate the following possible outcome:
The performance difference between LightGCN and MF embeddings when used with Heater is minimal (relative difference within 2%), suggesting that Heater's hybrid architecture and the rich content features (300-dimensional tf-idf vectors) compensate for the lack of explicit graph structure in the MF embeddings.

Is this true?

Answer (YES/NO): NO